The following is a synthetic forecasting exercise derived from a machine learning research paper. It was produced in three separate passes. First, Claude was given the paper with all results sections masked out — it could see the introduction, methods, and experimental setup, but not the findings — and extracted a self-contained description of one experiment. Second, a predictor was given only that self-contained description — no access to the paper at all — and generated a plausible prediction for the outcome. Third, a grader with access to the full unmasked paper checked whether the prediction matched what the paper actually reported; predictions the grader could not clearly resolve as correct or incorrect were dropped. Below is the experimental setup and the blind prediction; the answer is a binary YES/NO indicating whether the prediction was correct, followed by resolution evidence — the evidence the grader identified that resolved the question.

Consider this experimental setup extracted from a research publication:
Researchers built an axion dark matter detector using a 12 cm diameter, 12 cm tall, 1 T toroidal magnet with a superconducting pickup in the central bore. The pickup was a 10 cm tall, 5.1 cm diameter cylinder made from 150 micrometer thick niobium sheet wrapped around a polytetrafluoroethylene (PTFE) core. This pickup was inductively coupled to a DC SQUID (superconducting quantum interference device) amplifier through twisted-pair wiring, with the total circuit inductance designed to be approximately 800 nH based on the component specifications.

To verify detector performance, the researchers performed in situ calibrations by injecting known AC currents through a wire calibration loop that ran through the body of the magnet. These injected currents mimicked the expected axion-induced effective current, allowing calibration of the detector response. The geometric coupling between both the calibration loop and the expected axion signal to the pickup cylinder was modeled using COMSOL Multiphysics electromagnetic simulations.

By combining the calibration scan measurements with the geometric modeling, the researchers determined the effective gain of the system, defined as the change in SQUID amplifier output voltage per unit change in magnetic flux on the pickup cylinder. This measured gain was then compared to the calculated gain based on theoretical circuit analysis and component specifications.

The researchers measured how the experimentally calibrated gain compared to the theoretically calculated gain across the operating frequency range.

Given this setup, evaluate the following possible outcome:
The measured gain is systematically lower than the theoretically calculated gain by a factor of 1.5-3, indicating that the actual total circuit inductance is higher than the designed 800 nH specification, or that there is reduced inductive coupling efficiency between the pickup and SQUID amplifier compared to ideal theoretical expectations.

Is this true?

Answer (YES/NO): NO